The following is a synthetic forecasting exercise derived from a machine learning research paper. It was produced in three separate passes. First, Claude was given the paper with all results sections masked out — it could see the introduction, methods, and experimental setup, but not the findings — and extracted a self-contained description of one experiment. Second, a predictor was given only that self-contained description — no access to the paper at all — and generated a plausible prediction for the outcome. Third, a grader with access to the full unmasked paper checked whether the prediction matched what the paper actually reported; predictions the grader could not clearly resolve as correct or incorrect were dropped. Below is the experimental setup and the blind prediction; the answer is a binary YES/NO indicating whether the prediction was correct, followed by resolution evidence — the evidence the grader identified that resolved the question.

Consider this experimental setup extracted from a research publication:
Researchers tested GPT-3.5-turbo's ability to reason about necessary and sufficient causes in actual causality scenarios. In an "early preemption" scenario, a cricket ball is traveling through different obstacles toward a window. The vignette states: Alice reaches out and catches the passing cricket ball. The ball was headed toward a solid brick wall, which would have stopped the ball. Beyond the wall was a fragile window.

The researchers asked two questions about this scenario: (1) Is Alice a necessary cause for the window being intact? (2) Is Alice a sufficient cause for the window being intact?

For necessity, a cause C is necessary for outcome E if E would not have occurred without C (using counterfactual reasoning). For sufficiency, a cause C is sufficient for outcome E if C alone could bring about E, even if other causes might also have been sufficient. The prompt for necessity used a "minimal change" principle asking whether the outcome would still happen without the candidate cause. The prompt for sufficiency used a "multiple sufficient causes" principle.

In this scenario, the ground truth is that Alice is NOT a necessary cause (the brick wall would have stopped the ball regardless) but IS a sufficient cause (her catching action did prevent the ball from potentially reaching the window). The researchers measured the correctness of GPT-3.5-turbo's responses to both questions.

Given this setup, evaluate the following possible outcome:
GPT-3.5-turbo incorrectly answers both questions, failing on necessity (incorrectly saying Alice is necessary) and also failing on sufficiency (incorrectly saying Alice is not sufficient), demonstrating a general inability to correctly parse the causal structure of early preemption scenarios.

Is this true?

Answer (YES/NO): NO